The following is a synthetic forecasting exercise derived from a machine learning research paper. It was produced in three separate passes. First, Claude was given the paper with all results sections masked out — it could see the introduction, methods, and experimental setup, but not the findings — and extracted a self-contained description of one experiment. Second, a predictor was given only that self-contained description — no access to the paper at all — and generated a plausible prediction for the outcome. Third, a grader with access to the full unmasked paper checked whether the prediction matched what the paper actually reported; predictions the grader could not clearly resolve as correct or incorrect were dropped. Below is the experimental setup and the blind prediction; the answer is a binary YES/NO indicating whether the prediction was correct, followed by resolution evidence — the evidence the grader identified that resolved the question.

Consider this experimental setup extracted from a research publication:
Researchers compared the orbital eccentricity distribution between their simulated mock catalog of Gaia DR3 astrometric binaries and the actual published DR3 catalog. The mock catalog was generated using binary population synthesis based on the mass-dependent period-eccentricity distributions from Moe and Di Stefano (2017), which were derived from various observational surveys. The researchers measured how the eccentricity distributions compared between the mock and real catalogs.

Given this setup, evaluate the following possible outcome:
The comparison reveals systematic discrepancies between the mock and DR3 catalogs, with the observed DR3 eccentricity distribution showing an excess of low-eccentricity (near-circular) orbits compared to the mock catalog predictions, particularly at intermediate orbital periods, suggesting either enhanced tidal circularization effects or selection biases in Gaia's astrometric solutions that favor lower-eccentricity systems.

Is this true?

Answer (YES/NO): NO